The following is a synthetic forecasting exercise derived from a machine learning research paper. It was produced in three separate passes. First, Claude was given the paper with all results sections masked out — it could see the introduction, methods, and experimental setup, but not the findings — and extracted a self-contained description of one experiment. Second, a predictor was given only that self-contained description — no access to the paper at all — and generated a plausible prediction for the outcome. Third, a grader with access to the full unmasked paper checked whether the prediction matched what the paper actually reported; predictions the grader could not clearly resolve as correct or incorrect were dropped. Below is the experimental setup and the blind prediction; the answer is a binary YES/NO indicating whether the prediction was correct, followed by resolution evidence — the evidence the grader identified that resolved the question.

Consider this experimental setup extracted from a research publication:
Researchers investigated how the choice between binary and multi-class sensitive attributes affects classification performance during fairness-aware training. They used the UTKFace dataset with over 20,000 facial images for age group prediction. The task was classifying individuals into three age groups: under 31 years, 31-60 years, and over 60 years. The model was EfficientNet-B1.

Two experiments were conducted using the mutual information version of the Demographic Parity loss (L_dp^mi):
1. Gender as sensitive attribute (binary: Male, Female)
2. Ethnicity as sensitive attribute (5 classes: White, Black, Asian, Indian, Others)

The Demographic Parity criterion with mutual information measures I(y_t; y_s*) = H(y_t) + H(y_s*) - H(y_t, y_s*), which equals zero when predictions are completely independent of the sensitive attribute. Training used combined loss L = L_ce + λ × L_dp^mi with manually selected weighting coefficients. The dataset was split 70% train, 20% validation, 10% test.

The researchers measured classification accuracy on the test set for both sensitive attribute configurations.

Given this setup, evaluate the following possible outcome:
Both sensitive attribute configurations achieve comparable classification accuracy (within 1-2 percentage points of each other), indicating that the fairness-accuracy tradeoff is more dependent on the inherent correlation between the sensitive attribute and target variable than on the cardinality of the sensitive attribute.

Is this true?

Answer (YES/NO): YES